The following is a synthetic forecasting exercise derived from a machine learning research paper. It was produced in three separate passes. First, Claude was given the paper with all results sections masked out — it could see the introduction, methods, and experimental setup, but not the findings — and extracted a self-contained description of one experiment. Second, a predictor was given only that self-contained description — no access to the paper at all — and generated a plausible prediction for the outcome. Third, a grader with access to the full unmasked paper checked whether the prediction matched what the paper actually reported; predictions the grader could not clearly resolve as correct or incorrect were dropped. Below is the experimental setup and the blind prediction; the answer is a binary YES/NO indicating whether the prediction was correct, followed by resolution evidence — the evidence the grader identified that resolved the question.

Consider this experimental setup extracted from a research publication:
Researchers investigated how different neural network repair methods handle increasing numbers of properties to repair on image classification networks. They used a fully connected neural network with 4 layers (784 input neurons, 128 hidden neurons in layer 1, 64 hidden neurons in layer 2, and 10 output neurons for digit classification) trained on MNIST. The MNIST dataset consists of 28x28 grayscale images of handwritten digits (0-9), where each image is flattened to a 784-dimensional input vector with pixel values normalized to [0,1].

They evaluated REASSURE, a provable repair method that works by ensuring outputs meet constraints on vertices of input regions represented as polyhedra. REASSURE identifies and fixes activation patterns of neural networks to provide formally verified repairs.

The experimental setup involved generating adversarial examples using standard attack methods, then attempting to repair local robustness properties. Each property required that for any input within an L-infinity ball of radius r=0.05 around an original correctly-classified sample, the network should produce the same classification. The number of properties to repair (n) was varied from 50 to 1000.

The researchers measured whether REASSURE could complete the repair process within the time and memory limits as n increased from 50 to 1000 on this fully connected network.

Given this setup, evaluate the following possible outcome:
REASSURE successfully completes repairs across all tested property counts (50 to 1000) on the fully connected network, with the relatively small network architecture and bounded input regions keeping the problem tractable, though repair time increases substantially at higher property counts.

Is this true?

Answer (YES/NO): NO